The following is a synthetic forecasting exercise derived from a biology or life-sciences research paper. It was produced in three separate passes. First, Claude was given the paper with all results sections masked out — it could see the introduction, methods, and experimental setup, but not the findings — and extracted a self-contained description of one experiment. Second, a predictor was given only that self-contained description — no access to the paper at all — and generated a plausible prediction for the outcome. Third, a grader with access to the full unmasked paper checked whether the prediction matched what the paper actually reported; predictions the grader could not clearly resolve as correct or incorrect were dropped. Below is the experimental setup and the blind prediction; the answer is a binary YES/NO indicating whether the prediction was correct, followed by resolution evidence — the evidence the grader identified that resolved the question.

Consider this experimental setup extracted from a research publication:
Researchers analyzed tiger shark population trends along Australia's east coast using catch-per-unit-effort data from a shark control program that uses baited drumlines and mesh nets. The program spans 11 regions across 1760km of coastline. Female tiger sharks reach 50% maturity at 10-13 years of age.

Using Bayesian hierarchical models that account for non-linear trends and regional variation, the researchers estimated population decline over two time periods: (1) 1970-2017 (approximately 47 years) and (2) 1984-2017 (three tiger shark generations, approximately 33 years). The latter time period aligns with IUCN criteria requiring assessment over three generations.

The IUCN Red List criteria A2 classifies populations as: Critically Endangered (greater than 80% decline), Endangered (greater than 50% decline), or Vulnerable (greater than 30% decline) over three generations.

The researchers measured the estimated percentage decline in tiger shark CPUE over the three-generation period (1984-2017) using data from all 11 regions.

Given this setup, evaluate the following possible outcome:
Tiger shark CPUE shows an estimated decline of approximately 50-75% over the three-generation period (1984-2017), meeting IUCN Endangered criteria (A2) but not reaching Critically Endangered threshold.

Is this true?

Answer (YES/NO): YES